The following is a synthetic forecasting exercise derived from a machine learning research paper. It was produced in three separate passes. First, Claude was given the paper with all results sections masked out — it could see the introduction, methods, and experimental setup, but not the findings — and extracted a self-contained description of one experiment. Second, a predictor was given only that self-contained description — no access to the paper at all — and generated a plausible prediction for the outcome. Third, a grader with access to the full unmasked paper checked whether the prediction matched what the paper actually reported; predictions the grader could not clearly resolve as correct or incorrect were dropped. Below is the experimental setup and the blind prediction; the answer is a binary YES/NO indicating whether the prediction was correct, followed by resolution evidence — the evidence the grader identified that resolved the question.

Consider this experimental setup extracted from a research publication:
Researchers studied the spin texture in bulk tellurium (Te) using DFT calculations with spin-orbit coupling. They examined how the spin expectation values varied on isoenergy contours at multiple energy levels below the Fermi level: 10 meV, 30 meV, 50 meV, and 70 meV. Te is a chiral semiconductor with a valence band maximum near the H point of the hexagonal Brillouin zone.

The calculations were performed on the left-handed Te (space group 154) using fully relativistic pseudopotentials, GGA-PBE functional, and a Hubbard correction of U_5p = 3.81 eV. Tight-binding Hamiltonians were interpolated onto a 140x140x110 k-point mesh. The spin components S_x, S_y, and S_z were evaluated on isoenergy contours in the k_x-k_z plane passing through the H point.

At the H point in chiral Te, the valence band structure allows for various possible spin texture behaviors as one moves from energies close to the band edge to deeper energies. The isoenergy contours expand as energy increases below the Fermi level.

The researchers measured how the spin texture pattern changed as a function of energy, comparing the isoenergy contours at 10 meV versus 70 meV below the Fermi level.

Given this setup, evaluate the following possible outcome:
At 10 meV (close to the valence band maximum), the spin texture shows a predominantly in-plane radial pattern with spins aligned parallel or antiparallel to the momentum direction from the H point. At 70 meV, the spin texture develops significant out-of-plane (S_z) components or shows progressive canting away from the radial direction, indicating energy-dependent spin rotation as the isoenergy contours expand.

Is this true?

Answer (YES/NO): NO